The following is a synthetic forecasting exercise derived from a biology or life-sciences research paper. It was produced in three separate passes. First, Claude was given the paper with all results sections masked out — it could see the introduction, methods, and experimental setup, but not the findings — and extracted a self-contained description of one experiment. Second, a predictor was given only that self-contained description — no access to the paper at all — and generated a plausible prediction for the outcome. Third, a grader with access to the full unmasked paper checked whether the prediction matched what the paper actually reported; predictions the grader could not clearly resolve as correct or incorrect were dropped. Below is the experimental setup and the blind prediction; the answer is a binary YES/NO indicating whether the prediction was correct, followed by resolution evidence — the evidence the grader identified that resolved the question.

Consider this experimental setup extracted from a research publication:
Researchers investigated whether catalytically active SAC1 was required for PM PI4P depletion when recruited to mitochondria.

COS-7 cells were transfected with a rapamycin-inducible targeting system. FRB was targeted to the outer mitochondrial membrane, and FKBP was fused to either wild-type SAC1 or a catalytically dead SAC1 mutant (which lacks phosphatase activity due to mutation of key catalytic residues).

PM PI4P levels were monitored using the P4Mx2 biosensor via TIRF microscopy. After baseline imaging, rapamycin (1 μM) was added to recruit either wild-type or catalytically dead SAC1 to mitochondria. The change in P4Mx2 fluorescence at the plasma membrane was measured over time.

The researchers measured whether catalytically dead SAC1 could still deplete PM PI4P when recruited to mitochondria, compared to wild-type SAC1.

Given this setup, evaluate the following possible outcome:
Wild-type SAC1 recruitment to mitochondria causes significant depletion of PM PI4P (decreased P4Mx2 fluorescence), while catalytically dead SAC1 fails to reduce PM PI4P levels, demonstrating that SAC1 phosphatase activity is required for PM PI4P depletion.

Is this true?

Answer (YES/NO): YES